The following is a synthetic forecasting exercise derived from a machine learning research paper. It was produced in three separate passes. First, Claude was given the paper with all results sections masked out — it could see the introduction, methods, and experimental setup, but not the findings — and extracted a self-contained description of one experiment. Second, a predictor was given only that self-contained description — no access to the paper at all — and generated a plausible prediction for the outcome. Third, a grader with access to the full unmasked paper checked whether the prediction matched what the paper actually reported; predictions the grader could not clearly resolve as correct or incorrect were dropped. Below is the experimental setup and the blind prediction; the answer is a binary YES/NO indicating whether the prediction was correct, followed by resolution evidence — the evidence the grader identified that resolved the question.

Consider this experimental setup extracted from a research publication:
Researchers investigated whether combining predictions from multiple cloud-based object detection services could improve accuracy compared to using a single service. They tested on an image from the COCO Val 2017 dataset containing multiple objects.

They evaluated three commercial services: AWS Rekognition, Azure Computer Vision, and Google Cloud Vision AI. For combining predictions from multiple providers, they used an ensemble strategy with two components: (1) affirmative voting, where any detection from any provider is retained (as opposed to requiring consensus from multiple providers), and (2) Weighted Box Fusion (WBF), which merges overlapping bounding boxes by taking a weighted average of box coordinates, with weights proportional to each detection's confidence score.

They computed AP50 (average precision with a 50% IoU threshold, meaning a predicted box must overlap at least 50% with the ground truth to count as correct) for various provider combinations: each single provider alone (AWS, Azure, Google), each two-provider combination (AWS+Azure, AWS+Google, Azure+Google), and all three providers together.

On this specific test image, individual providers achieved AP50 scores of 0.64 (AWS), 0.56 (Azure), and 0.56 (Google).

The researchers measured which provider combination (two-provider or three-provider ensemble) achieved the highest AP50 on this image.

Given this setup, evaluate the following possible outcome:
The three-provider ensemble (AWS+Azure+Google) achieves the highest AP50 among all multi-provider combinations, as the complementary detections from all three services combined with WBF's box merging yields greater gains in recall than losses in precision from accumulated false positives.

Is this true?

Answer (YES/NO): NO